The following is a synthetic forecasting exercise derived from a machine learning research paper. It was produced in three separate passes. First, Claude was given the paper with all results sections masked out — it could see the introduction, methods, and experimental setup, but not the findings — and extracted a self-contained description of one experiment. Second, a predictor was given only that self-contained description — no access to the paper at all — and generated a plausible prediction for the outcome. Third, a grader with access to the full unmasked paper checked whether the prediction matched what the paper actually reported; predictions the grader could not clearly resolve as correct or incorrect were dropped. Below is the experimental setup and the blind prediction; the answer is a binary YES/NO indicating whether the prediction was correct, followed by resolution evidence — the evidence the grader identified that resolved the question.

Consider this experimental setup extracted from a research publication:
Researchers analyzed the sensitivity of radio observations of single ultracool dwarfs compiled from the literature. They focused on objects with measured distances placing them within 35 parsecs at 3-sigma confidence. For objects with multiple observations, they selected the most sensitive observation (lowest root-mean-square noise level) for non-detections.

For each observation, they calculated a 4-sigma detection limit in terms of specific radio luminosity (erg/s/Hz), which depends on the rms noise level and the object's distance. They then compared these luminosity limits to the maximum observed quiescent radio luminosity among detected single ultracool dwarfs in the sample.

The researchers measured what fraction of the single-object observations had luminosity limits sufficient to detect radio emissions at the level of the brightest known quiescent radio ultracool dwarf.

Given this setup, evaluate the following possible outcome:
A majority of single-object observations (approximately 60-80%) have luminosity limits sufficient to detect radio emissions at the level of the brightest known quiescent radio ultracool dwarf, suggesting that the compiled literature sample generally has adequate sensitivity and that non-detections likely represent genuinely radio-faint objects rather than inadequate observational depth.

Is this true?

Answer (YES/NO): NO